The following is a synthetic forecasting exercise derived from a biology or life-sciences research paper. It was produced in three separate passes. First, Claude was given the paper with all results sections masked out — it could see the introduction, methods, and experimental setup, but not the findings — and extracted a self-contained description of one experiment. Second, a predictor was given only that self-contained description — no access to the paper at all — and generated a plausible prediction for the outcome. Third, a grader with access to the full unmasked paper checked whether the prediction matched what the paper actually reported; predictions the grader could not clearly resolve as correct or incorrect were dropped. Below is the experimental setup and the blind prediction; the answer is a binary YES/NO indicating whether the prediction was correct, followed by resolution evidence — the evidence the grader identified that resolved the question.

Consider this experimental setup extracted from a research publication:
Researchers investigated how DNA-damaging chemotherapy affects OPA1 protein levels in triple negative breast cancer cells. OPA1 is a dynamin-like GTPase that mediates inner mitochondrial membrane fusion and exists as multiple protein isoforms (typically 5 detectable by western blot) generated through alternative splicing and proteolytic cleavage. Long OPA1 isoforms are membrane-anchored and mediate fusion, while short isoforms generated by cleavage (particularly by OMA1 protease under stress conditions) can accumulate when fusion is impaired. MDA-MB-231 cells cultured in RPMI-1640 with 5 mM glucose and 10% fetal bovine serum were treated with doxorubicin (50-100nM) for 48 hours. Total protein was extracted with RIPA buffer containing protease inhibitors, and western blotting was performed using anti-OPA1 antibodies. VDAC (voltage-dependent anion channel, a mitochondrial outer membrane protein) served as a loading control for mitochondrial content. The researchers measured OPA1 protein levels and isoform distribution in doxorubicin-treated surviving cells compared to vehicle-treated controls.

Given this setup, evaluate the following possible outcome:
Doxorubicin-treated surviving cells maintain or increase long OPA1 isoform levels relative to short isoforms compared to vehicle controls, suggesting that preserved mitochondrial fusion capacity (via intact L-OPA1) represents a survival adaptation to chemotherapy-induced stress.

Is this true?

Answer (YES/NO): NO